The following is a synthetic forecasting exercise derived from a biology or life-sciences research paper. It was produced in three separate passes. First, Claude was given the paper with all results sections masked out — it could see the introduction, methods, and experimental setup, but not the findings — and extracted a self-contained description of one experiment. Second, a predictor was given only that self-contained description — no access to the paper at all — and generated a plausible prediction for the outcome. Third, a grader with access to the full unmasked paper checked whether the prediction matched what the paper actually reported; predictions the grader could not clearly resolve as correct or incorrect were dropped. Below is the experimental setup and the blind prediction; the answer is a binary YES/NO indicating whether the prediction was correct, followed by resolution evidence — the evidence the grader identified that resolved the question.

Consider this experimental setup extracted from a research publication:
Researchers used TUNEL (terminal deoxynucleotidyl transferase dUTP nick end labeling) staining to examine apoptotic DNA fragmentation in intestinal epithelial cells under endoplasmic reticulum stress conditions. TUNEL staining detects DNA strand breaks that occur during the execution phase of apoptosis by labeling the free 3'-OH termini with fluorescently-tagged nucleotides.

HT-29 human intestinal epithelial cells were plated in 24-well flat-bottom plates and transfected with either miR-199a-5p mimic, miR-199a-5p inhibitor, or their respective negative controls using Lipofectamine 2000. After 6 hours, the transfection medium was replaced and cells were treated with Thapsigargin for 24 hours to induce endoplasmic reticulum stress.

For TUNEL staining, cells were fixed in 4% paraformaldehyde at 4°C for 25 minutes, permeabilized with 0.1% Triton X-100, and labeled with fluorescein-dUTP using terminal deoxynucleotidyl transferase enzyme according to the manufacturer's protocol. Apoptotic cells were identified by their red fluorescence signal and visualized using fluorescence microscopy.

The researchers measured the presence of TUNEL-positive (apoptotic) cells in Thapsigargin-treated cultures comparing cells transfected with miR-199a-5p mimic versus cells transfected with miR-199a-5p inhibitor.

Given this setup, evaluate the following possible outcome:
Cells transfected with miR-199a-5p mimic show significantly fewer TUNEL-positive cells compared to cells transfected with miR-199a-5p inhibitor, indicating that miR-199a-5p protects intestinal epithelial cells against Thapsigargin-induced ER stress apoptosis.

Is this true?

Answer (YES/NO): NO